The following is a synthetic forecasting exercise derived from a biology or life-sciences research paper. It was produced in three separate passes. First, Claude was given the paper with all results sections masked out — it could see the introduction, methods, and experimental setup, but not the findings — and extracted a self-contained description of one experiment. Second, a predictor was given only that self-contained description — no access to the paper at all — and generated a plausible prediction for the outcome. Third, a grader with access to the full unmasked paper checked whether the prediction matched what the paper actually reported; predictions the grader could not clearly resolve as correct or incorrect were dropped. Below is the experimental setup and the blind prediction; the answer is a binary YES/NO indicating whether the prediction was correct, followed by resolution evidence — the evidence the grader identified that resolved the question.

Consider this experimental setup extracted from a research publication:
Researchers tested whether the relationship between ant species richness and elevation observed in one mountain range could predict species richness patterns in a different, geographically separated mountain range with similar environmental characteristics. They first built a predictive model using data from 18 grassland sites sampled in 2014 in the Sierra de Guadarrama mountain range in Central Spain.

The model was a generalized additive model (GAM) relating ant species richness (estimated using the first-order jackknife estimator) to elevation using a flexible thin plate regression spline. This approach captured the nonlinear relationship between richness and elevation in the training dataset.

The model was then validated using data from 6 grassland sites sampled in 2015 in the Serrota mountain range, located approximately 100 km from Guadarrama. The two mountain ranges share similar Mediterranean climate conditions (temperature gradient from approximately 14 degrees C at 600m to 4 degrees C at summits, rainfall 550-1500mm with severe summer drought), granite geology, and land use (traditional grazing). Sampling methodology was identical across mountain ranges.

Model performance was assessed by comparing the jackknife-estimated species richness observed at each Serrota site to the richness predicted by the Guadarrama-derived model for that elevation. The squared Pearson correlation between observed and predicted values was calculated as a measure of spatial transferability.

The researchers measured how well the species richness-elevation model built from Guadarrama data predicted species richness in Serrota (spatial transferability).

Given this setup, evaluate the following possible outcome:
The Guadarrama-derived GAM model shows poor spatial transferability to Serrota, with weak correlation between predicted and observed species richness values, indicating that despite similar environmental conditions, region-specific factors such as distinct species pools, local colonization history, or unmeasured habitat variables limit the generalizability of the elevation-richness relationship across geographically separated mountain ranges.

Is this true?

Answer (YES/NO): NO